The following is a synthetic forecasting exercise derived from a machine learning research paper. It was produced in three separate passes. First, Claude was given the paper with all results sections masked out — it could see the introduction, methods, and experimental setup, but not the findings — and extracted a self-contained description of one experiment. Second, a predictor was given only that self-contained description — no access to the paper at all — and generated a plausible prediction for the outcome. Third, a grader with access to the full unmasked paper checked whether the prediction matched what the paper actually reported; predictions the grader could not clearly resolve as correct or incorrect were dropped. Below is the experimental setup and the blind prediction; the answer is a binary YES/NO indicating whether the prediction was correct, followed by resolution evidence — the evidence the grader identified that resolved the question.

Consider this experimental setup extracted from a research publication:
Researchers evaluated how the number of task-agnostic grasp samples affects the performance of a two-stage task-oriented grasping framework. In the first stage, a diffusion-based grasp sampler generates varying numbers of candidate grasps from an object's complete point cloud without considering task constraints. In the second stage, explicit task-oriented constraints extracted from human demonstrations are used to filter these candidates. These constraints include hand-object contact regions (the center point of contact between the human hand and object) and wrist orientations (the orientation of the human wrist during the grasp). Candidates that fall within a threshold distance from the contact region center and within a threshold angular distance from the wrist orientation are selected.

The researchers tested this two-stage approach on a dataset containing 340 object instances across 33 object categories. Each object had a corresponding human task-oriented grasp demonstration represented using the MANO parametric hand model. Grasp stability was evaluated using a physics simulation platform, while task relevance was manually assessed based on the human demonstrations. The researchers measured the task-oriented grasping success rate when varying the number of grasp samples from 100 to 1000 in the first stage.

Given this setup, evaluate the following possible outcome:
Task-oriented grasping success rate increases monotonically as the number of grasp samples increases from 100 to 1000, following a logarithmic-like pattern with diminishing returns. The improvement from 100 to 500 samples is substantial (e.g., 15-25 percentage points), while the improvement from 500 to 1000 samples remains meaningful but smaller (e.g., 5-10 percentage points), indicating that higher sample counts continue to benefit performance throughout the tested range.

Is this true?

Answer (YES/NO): NO